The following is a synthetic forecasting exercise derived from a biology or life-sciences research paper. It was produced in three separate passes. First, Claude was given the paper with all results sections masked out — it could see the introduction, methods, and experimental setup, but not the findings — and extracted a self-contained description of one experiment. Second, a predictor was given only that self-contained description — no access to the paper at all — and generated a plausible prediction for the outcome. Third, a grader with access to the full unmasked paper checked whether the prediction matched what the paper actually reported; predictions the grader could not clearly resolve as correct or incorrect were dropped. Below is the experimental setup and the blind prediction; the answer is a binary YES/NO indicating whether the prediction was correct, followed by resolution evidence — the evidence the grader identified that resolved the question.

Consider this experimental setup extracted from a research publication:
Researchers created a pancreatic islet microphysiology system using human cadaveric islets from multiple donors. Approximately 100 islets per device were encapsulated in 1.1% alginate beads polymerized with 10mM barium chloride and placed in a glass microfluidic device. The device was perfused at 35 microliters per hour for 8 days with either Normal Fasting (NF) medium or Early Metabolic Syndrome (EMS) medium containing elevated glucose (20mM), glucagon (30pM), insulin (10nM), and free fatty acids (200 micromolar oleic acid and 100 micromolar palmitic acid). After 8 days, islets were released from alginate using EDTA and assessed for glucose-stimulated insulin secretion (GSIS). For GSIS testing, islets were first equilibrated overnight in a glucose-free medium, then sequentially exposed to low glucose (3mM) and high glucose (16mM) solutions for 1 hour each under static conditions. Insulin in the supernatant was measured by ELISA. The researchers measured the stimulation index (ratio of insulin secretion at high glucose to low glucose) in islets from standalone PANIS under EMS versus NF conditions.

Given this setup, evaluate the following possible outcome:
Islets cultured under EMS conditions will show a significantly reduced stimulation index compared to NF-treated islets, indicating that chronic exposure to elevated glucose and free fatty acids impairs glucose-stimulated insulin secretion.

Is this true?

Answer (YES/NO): NO